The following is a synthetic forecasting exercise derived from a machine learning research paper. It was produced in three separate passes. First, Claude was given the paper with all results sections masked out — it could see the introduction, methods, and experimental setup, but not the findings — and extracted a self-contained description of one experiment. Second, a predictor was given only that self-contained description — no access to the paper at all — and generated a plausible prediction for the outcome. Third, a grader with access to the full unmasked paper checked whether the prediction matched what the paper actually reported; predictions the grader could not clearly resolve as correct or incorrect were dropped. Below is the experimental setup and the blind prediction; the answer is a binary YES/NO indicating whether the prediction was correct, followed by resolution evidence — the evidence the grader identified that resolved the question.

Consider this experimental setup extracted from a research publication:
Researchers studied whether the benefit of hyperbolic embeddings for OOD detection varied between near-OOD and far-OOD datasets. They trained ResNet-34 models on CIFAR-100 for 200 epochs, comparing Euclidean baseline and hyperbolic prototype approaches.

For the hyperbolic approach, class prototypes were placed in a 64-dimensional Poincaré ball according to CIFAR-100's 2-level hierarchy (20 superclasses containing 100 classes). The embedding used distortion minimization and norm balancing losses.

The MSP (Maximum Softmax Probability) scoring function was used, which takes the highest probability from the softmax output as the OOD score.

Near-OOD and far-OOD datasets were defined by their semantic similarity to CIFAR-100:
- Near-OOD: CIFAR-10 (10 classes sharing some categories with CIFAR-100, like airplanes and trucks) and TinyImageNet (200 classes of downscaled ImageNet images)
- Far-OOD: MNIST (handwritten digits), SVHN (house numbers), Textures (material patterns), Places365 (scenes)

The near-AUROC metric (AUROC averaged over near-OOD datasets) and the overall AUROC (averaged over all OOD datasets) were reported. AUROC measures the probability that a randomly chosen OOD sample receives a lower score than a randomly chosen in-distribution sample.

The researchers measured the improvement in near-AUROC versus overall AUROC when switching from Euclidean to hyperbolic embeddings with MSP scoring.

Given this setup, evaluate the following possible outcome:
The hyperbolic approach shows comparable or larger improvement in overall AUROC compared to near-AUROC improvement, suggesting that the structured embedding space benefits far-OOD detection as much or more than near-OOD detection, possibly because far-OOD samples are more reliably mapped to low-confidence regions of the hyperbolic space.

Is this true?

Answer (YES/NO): YES